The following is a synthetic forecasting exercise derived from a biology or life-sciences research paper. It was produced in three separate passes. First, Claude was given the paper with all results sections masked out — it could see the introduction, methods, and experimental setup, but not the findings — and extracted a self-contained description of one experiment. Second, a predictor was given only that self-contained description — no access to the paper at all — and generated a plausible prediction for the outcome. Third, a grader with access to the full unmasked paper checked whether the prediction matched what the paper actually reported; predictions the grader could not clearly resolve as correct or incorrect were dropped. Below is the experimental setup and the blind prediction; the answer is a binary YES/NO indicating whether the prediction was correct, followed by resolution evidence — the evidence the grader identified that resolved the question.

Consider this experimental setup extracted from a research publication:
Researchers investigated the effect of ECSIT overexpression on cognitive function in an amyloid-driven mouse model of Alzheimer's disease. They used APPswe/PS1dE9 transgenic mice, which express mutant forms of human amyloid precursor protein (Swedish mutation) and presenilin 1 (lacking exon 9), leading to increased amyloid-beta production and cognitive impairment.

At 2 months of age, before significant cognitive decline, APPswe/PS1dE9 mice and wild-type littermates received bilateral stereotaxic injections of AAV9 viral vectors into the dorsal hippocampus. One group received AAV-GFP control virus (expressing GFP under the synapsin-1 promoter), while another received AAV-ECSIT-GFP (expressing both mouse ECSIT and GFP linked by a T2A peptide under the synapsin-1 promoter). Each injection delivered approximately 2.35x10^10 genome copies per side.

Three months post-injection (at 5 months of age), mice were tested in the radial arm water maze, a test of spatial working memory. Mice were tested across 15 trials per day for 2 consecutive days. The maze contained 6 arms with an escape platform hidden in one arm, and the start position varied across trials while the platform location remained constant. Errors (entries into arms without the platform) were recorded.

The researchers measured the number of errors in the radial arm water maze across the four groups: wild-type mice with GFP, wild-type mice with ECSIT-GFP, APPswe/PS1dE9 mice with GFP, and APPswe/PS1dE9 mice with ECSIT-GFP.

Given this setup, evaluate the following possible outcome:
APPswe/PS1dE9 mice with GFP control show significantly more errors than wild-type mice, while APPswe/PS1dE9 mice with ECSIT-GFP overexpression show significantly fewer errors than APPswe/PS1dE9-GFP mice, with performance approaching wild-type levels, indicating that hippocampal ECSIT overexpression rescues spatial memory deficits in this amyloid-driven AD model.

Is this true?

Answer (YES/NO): YES